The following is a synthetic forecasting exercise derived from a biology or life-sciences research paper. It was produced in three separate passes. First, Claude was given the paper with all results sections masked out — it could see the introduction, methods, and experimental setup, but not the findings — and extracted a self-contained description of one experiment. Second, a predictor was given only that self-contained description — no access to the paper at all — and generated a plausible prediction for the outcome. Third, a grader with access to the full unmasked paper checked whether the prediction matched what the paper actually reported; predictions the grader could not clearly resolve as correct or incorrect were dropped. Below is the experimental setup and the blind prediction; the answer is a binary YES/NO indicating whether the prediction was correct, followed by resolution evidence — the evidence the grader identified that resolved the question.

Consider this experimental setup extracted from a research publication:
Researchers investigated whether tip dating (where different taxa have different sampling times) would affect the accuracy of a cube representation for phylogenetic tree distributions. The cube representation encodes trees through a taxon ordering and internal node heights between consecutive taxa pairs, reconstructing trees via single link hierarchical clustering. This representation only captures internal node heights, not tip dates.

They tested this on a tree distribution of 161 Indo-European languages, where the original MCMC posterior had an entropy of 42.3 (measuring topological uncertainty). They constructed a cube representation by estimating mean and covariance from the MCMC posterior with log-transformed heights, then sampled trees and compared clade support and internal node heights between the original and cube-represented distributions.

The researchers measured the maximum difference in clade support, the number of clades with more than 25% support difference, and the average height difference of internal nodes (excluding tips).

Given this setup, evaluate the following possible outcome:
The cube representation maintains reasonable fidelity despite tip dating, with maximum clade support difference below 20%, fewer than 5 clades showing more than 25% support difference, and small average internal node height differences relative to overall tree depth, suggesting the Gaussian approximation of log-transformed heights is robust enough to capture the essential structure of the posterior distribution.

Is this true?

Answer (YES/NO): NO